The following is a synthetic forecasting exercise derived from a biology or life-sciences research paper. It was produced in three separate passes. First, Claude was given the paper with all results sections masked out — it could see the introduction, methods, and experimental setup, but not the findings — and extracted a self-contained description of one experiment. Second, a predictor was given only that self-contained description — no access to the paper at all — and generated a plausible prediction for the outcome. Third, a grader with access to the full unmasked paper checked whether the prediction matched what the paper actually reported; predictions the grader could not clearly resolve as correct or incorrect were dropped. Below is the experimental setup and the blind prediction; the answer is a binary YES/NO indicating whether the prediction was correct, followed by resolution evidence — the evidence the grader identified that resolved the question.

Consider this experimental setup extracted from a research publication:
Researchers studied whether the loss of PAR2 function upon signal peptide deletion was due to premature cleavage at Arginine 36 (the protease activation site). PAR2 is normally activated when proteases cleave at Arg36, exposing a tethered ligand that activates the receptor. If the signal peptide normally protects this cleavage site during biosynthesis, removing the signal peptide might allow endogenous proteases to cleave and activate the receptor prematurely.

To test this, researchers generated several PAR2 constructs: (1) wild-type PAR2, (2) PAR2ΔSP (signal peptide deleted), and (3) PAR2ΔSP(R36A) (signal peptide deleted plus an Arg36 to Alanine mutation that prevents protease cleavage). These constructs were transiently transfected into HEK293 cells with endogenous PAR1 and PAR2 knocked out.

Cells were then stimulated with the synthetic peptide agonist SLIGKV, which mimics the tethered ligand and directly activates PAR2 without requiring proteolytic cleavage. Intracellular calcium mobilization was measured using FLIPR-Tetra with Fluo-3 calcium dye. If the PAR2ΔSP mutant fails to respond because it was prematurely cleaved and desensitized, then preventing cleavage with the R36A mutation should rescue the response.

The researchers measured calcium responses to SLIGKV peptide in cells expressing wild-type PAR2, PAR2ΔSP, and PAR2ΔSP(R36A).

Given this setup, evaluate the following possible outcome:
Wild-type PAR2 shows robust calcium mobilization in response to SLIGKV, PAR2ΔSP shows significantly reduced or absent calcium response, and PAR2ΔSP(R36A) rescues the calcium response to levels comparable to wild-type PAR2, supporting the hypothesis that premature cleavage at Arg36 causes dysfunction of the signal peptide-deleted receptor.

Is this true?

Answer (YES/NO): NO